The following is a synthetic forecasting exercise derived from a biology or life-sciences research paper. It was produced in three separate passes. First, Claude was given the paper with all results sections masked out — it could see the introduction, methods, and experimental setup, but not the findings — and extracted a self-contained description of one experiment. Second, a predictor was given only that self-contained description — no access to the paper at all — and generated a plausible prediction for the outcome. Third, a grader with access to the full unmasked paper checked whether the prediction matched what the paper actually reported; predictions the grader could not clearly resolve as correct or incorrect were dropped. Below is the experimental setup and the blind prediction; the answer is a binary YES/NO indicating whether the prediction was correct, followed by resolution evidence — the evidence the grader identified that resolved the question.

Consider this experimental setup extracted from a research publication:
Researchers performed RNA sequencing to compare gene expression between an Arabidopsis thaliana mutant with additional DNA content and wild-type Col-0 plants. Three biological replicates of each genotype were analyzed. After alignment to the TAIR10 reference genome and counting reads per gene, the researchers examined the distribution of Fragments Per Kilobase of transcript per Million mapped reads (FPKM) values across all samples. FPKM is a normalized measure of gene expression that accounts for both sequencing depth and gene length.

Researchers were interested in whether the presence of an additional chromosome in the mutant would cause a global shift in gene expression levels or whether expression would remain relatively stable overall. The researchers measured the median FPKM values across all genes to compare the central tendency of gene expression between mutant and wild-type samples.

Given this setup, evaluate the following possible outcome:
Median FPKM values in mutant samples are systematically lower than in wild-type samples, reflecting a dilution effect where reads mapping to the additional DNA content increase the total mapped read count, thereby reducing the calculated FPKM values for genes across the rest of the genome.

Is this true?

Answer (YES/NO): NO